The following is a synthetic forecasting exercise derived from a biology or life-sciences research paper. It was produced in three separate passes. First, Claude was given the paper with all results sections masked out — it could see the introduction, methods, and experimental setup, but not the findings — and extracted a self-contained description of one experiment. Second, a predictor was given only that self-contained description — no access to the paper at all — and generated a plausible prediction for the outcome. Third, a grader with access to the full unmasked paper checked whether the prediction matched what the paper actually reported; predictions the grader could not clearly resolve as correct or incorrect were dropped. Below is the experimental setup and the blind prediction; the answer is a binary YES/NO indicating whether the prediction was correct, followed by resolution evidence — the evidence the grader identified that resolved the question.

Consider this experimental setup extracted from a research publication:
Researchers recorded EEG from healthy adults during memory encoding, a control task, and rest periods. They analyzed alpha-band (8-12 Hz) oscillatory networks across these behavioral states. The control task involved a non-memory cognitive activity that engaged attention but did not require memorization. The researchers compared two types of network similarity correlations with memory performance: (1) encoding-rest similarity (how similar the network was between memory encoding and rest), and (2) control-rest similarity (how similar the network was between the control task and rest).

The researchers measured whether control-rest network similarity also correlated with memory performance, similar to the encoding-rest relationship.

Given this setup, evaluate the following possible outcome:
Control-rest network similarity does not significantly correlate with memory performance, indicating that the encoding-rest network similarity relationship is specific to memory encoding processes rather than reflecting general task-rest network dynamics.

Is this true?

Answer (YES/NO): YES